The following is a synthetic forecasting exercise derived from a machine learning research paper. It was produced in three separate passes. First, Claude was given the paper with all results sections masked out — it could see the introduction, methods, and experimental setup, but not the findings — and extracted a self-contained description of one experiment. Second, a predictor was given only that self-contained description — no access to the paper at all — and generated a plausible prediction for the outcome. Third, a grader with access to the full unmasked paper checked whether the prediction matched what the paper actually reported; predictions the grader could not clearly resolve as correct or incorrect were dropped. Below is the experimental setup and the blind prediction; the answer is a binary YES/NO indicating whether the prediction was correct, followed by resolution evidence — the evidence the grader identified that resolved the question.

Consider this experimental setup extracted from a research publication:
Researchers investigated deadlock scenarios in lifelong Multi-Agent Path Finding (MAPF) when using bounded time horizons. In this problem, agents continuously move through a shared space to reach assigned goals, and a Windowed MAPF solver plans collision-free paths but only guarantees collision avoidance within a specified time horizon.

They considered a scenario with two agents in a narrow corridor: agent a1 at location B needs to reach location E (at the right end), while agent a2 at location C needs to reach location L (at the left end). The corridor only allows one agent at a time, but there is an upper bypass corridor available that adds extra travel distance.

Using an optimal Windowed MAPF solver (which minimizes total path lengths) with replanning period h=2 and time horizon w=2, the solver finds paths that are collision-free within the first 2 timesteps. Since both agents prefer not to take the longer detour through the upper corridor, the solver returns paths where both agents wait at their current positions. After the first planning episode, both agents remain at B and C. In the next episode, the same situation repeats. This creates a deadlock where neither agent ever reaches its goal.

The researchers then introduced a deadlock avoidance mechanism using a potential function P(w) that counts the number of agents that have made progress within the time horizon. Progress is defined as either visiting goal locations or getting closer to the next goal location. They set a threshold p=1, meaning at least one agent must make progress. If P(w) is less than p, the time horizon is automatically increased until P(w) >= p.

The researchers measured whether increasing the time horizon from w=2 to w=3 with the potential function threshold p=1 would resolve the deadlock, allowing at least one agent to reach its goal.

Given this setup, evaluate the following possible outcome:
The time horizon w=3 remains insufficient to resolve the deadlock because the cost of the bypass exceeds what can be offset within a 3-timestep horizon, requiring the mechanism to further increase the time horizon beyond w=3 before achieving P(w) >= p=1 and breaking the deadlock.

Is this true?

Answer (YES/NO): NO